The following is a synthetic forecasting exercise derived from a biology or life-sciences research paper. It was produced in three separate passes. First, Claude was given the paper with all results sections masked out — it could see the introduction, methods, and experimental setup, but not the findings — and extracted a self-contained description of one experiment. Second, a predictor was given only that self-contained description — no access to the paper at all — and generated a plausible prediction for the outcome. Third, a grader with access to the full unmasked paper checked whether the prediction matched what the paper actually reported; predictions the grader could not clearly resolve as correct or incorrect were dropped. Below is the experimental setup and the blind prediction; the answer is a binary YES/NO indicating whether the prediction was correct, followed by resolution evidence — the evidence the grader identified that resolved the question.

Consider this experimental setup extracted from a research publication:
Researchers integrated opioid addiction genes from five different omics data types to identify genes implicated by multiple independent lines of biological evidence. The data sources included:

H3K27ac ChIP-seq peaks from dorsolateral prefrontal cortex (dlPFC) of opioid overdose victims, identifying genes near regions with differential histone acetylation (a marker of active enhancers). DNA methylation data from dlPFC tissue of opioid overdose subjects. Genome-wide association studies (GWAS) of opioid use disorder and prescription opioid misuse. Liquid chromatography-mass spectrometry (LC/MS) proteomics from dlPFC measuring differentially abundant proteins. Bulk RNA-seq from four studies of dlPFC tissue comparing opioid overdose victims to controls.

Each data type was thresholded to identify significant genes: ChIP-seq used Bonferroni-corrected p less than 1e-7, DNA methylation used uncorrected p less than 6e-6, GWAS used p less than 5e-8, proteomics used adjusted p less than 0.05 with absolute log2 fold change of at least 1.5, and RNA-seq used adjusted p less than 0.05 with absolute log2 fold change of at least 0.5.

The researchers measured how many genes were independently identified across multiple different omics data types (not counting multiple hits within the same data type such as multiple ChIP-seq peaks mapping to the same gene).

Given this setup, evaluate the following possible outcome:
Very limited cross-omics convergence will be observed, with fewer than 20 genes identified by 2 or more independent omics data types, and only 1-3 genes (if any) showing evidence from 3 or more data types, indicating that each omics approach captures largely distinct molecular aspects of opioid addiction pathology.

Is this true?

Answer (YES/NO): YES